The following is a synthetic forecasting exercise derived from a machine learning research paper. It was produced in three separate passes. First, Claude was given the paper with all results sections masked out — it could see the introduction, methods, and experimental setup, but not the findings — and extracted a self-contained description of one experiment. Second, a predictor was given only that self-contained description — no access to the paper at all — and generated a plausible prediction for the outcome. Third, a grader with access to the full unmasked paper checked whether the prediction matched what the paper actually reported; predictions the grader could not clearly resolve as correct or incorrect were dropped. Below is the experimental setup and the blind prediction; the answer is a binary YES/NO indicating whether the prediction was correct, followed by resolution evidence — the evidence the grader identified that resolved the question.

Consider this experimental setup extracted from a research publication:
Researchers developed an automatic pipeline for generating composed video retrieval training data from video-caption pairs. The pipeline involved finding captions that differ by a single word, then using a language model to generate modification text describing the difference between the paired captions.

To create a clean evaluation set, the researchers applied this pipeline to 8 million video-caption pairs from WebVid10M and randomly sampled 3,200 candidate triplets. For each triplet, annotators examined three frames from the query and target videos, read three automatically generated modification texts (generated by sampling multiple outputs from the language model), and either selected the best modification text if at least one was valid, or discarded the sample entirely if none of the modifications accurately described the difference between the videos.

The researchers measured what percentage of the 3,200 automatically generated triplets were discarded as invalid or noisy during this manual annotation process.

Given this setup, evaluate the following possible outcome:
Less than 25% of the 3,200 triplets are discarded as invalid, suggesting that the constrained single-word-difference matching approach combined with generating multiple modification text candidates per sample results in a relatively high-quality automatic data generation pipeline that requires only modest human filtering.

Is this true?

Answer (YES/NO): YES